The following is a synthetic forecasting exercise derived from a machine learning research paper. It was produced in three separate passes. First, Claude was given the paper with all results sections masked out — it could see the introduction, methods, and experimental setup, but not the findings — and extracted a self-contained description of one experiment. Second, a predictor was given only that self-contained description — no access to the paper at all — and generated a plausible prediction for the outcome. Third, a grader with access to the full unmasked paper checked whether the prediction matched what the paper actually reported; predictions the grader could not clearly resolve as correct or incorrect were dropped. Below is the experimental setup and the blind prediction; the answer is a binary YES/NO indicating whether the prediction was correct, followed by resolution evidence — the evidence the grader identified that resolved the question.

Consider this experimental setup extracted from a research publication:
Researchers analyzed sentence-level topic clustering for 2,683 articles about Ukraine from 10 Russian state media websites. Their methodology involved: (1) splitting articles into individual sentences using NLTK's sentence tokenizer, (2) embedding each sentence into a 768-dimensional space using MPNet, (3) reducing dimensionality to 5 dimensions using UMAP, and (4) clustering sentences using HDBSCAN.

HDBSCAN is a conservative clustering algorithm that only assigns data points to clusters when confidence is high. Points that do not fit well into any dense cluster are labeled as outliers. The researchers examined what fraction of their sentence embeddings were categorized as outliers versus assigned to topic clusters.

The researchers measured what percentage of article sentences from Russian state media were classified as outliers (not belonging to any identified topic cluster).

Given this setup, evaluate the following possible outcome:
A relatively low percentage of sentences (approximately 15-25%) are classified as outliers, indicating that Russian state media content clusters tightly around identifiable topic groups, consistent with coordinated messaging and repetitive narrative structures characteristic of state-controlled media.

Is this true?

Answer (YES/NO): NO